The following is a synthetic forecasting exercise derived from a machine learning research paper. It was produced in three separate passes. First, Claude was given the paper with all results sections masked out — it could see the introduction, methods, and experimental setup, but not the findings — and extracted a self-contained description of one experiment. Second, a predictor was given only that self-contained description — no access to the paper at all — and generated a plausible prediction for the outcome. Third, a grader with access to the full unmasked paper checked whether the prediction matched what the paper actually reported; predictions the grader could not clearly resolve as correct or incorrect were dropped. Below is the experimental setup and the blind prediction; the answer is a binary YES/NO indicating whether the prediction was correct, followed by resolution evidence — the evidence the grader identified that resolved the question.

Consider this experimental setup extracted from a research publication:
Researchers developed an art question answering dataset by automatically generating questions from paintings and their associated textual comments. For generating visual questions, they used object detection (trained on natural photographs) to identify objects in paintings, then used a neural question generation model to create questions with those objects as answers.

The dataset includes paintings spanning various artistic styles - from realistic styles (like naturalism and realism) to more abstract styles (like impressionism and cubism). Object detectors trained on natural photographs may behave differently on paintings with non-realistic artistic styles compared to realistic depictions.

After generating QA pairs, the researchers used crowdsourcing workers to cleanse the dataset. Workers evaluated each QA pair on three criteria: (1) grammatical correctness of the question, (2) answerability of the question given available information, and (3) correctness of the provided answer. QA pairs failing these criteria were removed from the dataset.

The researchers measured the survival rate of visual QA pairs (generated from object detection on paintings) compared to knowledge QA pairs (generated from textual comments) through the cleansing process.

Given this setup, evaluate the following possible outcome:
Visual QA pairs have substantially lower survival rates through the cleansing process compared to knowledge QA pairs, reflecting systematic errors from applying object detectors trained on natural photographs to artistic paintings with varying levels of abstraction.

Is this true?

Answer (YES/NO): YES